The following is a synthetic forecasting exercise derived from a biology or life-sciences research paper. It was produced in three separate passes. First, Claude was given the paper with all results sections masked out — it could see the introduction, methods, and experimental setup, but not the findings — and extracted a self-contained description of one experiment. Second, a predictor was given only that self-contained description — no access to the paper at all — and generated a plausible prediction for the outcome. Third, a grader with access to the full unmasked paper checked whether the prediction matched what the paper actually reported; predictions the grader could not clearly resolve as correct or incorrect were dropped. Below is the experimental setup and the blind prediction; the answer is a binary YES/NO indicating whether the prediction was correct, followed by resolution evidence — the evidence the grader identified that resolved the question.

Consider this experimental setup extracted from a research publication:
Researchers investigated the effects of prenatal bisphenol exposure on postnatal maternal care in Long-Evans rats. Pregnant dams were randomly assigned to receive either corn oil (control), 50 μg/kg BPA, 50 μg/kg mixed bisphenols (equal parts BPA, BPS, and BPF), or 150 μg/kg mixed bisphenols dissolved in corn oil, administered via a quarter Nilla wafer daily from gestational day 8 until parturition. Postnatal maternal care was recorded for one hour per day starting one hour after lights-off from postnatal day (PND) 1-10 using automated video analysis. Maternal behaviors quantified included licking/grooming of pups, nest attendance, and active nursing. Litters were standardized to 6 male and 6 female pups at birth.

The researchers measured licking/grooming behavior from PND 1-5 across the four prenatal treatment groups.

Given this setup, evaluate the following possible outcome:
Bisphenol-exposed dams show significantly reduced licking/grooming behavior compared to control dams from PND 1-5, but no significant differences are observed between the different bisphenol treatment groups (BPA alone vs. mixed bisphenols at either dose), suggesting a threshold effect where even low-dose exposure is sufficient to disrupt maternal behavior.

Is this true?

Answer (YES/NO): NO